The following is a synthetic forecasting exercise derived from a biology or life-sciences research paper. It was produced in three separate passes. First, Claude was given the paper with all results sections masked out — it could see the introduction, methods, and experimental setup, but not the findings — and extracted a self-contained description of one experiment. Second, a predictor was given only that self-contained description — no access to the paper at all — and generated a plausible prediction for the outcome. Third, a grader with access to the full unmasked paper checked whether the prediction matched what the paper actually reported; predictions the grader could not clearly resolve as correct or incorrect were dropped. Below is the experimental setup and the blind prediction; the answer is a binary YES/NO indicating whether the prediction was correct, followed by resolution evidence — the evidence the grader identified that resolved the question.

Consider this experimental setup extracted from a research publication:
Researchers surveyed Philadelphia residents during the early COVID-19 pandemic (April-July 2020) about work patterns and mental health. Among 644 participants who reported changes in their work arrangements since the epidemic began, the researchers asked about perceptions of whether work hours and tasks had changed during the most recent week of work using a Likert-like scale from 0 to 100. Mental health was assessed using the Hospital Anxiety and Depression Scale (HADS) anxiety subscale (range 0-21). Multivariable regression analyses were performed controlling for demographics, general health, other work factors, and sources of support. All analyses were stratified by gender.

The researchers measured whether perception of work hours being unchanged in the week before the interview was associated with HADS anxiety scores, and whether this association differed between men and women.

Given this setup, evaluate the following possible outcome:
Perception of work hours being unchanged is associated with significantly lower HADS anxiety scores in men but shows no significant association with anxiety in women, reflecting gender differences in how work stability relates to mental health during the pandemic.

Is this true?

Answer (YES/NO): NO